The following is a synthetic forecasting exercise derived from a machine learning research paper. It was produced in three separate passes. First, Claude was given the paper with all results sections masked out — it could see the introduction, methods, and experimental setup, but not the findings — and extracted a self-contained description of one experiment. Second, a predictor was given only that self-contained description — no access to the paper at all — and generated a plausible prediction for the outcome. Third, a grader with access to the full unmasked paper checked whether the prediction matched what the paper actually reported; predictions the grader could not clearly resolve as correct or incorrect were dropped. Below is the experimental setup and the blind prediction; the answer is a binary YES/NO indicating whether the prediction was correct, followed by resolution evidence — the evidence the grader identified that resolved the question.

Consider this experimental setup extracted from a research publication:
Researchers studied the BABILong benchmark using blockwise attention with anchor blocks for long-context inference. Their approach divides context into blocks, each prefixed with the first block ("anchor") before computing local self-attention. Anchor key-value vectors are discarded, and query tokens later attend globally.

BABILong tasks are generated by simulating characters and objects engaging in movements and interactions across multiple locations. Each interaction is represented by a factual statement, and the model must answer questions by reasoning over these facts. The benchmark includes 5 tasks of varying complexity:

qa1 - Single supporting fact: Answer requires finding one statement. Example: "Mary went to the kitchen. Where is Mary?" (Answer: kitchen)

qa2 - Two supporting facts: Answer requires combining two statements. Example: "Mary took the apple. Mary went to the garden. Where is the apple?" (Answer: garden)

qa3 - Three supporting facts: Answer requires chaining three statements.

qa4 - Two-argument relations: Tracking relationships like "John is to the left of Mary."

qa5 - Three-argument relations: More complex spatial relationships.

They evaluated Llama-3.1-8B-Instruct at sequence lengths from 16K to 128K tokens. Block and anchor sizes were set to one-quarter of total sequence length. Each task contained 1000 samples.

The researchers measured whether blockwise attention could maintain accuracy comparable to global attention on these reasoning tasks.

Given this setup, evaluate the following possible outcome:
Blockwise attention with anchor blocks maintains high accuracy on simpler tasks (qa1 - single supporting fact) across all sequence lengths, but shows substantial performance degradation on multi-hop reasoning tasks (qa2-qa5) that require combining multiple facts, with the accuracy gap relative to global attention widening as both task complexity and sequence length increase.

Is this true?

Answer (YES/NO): NO